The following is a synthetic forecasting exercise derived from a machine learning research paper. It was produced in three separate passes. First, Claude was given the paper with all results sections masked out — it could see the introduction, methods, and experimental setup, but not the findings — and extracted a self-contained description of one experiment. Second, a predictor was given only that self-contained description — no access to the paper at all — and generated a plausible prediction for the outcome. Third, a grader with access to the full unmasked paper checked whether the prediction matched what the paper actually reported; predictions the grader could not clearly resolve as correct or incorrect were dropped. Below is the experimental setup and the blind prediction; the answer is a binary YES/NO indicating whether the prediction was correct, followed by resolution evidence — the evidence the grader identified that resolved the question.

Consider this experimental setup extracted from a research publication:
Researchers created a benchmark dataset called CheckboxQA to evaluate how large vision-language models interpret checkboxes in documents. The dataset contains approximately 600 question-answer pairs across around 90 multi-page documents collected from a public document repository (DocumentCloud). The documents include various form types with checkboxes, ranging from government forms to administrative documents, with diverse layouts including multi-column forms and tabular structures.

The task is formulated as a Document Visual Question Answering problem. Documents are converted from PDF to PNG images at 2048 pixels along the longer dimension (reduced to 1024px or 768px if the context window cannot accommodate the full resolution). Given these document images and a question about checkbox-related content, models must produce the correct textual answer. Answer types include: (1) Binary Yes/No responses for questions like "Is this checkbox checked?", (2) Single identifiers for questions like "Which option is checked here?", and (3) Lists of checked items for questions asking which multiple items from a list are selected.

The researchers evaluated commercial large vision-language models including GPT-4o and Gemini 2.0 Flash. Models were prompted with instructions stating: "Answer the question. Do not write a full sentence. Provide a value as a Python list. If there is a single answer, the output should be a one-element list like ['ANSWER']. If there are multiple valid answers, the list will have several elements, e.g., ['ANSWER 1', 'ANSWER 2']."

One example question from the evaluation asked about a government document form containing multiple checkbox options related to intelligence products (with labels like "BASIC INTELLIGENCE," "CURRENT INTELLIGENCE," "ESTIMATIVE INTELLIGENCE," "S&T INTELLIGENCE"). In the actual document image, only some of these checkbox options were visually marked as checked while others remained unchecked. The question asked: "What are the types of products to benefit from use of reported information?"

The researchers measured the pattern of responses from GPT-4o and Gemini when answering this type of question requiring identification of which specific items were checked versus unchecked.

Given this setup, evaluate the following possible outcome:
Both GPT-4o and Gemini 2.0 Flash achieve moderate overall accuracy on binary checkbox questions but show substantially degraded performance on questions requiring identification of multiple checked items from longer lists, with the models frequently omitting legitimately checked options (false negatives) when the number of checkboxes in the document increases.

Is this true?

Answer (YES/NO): NO